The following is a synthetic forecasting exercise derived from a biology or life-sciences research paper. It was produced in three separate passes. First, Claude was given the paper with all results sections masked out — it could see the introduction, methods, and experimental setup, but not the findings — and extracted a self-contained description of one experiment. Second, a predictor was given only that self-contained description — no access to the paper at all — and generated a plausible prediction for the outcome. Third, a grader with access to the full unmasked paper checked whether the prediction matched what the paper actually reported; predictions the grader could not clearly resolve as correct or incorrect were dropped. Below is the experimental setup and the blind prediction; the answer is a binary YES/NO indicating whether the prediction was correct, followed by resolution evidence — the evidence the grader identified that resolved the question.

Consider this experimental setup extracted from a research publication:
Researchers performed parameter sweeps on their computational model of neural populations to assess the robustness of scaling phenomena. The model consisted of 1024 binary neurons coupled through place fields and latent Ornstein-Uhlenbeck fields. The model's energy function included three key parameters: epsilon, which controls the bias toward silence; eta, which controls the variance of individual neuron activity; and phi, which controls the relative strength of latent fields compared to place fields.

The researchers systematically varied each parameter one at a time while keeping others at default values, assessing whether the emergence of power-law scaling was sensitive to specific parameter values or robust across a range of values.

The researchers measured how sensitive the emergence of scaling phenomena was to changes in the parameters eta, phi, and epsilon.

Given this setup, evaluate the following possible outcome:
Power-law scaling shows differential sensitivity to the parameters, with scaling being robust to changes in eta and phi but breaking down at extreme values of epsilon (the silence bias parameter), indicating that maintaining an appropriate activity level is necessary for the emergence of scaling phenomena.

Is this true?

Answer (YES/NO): NO